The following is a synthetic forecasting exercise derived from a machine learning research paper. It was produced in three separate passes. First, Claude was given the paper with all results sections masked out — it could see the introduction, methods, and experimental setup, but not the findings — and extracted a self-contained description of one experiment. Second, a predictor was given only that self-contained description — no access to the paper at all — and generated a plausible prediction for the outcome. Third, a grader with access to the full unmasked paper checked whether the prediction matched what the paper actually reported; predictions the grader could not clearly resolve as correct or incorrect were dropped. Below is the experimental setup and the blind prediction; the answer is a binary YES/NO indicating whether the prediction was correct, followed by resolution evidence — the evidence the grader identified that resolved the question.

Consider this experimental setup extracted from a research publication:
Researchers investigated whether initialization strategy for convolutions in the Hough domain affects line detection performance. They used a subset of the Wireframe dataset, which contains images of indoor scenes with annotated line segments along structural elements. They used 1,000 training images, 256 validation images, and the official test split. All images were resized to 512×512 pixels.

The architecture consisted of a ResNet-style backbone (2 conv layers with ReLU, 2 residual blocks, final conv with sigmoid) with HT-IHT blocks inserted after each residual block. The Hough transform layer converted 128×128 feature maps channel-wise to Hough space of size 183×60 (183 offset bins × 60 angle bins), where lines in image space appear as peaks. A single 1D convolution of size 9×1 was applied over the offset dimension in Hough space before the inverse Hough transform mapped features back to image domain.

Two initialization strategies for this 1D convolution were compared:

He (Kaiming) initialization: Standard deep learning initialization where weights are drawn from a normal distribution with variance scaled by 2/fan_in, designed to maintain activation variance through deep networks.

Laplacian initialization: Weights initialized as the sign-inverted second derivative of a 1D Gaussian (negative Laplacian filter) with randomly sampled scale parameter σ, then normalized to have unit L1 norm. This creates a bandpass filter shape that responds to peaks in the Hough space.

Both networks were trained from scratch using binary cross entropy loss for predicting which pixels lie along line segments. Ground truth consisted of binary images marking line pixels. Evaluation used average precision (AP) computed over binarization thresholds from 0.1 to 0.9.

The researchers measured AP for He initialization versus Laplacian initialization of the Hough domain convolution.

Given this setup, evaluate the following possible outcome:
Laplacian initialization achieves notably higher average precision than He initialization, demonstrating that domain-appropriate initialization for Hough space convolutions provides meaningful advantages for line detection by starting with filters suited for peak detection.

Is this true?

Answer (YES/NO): YES